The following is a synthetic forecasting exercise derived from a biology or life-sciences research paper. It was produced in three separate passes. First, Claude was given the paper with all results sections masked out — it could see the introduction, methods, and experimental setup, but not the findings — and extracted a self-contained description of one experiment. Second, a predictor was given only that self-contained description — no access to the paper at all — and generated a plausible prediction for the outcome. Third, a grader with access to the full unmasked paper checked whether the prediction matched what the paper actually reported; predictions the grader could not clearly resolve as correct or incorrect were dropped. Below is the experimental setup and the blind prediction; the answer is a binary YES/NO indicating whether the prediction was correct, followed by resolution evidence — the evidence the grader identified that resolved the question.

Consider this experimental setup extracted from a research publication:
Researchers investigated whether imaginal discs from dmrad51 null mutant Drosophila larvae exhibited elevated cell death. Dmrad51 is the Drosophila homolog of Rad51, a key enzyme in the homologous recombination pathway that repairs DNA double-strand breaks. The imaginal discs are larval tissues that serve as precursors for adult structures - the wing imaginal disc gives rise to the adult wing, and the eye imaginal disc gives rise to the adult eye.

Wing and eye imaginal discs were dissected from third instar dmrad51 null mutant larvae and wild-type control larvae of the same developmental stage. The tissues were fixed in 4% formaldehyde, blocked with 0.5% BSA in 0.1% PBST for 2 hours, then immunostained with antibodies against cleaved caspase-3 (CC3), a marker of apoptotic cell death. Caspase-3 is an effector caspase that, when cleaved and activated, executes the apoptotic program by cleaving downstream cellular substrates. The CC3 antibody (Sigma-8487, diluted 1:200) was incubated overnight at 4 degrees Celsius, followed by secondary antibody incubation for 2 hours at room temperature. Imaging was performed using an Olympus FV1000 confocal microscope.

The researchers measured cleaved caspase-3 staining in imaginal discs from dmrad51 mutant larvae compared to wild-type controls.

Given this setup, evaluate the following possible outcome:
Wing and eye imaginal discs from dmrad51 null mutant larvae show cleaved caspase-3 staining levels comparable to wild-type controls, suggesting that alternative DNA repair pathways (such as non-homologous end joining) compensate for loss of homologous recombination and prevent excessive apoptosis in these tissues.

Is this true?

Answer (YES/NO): NO